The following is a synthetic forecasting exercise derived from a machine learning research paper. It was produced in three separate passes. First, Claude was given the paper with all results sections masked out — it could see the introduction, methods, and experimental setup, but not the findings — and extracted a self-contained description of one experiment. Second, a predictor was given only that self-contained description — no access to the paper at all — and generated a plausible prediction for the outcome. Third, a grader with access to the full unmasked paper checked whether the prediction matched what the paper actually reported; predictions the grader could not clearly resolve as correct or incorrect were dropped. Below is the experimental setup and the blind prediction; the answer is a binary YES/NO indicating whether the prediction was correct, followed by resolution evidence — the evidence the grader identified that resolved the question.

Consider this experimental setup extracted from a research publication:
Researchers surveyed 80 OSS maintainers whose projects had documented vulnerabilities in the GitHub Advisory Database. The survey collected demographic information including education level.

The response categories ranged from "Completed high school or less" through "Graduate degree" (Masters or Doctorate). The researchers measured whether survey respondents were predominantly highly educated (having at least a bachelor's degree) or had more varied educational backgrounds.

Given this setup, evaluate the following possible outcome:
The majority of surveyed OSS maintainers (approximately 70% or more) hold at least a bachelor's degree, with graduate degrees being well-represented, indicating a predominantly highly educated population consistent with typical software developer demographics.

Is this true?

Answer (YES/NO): YES